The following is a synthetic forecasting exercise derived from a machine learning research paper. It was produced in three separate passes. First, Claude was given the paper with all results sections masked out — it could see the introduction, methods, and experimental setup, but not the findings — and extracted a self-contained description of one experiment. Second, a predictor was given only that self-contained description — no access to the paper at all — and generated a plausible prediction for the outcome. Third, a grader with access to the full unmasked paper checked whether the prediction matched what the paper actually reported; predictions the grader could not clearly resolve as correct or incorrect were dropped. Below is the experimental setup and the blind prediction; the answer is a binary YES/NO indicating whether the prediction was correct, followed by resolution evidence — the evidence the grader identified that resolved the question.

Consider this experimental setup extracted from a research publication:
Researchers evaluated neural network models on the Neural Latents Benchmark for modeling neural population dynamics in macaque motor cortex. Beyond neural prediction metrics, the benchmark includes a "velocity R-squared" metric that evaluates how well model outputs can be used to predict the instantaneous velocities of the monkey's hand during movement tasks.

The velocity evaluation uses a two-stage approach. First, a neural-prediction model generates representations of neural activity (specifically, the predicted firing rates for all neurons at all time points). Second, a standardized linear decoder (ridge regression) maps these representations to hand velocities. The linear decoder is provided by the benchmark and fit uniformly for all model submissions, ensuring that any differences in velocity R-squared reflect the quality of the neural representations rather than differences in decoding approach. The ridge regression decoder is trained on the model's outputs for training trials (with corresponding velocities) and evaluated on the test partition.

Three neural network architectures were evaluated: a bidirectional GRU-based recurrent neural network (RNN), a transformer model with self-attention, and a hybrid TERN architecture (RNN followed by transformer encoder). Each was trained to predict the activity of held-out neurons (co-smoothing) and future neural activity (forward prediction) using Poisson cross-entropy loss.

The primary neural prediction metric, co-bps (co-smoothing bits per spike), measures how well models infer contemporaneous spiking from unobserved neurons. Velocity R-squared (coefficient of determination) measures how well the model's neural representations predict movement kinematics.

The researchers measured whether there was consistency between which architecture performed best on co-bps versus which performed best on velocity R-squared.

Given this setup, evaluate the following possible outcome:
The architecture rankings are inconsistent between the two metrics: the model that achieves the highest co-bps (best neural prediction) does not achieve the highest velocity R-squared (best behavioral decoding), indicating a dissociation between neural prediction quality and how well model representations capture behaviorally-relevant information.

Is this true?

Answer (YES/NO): NO